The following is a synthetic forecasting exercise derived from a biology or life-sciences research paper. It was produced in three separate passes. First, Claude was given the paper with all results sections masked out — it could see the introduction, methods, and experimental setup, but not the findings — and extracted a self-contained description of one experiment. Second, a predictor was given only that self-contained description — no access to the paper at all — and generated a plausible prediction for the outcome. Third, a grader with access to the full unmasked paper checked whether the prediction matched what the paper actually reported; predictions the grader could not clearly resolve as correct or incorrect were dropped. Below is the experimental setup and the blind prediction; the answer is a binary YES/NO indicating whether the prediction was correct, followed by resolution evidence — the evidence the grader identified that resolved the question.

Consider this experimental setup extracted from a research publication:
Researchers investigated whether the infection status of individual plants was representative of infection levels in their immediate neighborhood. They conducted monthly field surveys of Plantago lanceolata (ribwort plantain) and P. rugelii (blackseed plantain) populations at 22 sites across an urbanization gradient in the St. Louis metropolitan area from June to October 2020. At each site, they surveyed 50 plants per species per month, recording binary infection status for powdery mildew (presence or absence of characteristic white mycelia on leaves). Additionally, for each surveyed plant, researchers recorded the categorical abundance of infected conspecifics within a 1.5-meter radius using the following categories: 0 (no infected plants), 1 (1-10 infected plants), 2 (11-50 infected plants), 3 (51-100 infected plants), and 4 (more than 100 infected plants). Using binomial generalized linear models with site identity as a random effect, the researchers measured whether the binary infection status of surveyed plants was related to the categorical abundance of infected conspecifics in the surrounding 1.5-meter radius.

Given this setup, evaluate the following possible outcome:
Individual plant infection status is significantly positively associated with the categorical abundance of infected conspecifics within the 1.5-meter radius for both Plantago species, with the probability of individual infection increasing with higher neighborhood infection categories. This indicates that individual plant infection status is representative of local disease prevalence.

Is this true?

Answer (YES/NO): YES